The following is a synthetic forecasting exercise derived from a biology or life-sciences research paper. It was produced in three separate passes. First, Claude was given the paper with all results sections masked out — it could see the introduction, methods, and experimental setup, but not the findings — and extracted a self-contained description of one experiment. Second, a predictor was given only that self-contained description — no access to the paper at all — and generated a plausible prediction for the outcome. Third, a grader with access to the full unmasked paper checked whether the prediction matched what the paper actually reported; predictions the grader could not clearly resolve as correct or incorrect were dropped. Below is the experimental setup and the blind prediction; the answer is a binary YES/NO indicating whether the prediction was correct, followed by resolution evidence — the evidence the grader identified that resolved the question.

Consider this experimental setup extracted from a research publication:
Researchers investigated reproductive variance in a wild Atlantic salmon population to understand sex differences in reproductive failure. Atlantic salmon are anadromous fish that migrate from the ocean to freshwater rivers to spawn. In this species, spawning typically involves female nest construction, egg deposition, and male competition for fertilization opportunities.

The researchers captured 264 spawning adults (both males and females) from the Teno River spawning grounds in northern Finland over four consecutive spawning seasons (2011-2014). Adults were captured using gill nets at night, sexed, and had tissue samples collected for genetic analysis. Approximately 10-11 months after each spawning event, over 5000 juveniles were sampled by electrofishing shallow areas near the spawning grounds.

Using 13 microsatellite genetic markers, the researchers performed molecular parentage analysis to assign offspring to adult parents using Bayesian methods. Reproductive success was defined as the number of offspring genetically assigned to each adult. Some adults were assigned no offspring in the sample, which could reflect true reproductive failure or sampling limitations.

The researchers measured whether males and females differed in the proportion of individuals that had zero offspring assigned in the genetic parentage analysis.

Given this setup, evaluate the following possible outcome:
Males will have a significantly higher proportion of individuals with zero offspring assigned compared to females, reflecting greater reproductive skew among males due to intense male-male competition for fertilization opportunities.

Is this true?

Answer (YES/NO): YES